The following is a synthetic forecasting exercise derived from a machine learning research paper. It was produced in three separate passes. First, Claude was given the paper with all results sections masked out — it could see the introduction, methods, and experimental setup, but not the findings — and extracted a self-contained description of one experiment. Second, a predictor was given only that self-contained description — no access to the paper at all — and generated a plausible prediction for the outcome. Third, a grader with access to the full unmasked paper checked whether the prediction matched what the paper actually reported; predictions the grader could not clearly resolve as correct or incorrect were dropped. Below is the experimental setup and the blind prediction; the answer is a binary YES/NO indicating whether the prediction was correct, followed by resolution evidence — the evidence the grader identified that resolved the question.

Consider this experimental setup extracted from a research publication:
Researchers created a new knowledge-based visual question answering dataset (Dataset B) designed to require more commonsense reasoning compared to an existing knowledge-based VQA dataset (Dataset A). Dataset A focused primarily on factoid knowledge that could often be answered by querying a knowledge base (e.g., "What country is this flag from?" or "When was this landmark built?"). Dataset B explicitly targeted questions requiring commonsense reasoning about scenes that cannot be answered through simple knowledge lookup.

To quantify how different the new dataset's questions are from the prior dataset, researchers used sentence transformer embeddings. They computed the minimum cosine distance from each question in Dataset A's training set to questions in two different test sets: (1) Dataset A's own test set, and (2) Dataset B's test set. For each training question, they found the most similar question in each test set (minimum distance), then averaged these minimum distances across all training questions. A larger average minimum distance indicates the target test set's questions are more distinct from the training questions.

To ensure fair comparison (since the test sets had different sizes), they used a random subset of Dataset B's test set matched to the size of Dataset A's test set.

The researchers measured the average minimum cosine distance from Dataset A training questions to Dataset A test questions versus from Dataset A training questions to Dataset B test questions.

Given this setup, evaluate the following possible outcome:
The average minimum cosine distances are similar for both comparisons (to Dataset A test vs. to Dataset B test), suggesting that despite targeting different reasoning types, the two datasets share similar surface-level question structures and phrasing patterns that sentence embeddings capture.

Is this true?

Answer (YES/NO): NO